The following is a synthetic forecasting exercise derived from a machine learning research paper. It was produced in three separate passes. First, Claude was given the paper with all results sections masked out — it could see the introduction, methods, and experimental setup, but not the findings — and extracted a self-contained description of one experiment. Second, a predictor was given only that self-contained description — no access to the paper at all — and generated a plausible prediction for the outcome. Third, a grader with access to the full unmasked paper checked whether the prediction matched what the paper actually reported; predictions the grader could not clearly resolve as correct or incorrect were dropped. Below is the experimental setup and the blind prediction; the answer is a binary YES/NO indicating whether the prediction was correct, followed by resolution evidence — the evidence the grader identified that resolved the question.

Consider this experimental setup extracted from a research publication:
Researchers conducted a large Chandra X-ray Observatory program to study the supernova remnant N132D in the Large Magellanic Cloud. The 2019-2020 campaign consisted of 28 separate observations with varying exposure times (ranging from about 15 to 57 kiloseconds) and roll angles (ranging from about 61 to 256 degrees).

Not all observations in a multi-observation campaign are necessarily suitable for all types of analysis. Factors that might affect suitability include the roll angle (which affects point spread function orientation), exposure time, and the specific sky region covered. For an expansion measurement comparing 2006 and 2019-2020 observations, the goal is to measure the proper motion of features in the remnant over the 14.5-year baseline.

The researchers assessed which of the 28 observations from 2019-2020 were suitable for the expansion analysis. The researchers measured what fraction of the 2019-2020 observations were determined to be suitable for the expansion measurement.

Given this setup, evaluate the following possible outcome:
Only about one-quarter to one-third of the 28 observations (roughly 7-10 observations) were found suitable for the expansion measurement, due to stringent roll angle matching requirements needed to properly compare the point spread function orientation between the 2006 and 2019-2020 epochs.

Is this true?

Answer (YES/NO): NO